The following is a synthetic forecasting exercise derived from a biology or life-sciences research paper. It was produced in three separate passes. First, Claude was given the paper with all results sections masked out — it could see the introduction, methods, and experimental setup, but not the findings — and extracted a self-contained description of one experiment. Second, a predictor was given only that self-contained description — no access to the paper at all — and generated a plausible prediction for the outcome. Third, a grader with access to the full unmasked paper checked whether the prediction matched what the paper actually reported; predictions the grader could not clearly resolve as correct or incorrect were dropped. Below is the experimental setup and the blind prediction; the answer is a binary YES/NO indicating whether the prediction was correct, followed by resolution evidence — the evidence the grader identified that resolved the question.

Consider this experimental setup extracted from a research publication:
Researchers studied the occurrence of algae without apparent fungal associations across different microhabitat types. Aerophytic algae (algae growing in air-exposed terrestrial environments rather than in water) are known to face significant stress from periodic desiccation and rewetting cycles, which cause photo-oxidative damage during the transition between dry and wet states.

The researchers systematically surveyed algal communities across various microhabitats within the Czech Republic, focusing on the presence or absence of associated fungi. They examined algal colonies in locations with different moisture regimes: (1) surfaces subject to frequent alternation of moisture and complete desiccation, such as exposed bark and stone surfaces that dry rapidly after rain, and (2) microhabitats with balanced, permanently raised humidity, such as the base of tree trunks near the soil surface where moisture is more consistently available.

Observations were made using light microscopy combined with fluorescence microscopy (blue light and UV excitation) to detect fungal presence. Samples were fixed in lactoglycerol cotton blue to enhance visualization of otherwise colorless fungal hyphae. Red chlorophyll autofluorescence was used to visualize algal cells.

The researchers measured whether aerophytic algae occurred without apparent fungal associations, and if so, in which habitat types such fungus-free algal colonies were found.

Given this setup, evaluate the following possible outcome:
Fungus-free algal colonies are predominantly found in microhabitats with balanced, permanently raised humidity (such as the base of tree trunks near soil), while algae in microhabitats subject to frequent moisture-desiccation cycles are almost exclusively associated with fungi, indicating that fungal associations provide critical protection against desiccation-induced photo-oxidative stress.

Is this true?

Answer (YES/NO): YES